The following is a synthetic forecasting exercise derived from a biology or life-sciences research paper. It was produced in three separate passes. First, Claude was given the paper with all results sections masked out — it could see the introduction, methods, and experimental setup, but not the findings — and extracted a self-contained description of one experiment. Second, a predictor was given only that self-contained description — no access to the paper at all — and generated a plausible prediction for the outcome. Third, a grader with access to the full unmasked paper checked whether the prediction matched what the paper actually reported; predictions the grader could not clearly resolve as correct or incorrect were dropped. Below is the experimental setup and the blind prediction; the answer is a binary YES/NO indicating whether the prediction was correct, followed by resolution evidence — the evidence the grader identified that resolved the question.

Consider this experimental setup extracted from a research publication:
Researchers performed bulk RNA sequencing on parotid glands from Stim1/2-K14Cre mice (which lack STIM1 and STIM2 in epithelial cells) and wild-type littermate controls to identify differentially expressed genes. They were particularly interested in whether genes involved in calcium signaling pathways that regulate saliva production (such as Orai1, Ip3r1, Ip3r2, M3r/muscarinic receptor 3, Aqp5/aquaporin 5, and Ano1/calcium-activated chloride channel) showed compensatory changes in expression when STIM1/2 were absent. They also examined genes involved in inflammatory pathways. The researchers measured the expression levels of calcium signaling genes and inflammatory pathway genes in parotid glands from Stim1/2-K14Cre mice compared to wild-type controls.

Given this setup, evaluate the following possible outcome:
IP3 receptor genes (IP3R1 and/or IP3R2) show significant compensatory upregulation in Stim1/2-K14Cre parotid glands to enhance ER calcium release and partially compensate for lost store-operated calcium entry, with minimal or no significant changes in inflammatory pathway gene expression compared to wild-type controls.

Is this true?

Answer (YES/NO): NO